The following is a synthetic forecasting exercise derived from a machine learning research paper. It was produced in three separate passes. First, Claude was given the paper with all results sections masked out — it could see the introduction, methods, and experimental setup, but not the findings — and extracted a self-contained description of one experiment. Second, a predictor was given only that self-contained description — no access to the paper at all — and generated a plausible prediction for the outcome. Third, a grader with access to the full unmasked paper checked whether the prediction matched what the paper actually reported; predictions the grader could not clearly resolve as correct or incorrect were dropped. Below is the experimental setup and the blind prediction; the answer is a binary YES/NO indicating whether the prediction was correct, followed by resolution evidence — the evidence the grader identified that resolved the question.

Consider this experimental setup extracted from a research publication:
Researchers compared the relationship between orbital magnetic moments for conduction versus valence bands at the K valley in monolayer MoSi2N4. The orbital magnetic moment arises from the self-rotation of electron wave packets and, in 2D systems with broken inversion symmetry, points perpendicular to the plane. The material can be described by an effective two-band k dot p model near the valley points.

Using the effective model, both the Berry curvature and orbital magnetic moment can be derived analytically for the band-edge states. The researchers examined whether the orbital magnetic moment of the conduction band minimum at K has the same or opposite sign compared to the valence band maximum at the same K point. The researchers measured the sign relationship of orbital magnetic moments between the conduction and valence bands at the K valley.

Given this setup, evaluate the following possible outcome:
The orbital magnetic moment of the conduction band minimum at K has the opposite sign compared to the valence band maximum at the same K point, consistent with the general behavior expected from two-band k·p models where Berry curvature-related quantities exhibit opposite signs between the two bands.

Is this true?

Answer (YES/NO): NO